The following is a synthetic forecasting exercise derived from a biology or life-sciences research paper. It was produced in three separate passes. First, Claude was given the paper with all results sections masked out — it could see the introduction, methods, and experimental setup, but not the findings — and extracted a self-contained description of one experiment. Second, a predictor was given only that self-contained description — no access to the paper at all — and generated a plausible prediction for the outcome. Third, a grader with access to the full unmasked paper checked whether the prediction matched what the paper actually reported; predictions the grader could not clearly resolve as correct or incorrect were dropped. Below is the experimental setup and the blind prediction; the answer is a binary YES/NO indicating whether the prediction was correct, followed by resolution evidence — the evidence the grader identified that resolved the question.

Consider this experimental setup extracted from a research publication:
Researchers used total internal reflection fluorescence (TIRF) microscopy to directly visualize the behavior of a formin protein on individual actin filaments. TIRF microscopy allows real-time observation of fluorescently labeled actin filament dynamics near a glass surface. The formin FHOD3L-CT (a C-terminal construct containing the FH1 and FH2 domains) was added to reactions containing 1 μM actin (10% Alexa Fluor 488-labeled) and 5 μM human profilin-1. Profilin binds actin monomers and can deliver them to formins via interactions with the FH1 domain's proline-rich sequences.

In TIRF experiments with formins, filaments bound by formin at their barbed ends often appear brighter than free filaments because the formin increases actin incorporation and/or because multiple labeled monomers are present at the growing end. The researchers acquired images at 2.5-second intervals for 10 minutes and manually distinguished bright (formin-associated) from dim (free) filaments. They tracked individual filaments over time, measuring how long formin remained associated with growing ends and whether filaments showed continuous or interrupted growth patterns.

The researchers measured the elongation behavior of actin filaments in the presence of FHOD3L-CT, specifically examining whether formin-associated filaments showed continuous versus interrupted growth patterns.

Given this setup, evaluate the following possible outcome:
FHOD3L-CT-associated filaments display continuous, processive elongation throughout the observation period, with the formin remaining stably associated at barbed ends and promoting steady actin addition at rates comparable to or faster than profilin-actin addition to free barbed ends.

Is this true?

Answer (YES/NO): NO